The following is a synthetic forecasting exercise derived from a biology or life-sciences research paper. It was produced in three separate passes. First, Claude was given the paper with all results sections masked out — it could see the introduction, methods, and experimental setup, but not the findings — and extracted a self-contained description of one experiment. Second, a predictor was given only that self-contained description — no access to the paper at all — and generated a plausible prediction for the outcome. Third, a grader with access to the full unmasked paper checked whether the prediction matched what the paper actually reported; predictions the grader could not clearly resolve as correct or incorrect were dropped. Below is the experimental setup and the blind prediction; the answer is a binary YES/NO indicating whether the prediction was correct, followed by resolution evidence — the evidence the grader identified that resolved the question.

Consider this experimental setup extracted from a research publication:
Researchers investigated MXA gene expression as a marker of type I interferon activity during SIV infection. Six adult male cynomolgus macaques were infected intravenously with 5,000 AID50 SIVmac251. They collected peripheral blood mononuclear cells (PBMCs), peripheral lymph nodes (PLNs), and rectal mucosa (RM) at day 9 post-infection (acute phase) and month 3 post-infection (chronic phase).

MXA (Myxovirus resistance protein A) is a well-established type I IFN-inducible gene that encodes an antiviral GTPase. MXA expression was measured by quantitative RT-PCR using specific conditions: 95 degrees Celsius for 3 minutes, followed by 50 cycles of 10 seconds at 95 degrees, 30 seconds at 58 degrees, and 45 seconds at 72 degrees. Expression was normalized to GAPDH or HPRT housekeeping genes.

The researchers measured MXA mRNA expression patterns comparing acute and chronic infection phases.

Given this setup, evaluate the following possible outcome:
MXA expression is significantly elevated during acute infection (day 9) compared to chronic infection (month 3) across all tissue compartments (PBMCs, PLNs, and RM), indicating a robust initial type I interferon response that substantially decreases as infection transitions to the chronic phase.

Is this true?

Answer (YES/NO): NO